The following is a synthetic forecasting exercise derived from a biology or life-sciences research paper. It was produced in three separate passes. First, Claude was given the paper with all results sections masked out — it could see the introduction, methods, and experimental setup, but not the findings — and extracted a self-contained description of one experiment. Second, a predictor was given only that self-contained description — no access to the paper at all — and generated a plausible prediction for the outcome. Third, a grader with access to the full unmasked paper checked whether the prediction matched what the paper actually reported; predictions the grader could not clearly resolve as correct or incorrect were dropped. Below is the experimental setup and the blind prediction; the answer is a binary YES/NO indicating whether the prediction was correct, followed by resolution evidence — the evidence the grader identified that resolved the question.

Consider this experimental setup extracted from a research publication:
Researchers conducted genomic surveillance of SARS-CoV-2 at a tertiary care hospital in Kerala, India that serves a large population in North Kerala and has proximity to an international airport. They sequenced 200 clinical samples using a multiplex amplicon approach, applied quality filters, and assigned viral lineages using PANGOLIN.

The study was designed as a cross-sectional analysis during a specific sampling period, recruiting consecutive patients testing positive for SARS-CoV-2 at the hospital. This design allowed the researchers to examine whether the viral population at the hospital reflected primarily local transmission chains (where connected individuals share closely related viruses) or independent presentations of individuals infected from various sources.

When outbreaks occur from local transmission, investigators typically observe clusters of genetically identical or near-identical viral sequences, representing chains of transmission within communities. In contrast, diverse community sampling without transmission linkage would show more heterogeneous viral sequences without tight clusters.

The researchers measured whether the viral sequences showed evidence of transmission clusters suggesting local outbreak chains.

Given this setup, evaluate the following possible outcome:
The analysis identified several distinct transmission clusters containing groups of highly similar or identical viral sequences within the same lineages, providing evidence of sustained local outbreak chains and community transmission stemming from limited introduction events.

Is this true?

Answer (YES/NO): YES